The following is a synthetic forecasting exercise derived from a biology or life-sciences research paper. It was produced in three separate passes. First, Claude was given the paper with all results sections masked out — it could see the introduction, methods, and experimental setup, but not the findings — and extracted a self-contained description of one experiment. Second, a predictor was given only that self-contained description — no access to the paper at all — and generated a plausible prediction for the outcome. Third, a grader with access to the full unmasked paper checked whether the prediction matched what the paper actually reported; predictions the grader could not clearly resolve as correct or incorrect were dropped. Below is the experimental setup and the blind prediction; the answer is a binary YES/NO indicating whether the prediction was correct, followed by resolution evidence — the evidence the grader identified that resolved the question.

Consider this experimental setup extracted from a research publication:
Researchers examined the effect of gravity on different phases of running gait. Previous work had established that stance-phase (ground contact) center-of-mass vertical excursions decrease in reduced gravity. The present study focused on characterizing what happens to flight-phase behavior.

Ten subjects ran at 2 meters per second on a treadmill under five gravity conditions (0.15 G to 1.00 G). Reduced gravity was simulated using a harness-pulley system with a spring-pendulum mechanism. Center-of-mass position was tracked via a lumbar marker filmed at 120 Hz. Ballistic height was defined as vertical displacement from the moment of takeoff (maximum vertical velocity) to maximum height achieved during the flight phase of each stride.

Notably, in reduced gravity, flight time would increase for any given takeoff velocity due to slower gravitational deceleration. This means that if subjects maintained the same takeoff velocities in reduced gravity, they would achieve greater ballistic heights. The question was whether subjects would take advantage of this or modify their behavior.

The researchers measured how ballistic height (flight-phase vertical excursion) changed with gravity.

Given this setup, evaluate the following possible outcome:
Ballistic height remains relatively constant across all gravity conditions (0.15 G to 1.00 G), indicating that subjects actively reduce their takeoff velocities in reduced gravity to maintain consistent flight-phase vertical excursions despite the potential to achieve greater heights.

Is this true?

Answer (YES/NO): NO